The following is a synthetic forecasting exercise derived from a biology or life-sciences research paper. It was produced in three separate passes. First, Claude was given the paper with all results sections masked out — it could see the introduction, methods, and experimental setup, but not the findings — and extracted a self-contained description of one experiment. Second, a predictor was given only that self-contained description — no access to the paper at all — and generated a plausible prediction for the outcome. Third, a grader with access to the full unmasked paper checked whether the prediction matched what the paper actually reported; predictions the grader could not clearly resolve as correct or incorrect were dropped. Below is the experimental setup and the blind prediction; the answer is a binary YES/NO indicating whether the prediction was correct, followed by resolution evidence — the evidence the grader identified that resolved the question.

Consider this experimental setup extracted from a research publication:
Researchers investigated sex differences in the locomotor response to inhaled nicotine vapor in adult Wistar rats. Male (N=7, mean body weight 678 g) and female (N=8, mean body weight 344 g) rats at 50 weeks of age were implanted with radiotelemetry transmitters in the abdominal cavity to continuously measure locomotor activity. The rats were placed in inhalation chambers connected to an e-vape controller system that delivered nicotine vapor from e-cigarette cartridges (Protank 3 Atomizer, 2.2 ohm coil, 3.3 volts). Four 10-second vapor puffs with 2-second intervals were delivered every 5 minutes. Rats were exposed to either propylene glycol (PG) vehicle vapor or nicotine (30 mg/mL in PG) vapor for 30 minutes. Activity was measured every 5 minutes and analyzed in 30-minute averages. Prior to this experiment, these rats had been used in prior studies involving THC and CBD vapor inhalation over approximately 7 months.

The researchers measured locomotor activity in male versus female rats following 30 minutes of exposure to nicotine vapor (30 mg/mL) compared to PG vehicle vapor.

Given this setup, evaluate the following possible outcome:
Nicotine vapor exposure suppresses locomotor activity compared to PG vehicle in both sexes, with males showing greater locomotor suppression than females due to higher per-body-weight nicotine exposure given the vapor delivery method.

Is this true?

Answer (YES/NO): NO